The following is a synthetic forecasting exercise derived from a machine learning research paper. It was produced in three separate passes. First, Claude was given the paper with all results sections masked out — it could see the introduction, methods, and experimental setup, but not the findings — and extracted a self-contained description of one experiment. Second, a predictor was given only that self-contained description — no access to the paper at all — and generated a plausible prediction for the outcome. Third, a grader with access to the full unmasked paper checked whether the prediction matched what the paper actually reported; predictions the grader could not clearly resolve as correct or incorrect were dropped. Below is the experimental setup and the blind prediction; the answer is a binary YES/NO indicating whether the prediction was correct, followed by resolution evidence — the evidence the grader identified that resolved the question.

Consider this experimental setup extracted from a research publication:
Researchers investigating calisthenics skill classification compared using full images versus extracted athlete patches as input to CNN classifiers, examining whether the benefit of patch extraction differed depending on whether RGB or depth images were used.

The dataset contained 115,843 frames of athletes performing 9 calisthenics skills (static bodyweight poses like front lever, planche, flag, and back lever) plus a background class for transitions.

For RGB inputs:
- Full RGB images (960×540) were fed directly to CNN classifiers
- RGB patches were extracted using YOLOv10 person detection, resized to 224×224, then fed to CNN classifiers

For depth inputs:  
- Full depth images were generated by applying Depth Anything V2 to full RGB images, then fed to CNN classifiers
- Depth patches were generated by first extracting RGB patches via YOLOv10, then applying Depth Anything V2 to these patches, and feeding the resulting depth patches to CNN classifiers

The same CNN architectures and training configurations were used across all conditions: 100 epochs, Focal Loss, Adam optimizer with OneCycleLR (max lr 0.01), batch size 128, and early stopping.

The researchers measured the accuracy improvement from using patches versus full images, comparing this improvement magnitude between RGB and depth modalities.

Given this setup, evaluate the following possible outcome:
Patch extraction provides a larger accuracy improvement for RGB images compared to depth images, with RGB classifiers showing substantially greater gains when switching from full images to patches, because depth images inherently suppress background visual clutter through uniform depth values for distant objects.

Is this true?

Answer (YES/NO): NO